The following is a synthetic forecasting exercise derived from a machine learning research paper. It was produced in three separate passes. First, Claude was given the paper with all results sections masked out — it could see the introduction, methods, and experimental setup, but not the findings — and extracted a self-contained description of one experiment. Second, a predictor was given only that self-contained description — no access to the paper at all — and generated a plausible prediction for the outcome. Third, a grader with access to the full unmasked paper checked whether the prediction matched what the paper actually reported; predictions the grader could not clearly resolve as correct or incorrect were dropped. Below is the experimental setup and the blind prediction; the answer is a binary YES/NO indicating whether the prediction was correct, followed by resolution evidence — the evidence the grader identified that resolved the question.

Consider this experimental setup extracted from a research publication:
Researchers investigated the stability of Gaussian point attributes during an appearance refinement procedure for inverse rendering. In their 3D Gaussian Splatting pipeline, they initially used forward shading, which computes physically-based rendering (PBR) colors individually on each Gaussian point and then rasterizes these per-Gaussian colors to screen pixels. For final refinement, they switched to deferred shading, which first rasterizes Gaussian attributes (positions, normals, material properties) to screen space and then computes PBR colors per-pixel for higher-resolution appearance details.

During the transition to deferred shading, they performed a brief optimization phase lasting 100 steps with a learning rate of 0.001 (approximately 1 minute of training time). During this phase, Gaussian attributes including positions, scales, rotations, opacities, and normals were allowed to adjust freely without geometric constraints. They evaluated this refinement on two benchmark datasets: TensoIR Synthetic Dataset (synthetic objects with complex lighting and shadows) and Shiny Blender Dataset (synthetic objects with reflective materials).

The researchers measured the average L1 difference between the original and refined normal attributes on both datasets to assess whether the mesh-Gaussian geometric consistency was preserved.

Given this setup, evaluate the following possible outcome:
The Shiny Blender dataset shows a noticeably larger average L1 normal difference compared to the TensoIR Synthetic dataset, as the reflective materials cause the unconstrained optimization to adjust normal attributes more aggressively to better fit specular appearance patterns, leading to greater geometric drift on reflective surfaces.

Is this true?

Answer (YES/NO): NO